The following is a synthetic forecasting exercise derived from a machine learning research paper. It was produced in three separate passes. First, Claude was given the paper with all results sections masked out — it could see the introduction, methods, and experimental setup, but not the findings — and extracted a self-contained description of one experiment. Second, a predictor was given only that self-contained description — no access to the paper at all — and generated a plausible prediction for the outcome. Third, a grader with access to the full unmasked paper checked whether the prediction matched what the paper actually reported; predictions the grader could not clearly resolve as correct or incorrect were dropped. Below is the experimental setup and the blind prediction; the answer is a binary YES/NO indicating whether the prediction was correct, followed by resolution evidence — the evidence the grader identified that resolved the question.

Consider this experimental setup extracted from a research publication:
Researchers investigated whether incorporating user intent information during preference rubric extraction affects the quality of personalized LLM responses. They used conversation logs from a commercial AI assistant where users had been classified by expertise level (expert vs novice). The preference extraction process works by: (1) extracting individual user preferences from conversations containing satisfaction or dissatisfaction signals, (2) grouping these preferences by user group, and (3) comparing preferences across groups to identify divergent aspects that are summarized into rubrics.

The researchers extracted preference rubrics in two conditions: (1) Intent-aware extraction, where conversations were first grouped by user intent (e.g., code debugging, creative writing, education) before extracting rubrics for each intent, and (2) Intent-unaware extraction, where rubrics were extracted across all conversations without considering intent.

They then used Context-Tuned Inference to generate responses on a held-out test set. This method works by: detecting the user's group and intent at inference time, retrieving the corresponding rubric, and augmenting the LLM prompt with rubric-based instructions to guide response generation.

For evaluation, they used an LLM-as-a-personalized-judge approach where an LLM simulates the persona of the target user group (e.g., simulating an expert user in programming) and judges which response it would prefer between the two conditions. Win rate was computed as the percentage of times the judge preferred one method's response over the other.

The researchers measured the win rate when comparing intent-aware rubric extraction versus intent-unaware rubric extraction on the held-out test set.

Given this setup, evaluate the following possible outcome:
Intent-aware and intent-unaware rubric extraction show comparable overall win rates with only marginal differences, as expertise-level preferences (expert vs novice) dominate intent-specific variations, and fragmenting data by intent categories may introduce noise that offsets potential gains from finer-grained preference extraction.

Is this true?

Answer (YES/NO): NO